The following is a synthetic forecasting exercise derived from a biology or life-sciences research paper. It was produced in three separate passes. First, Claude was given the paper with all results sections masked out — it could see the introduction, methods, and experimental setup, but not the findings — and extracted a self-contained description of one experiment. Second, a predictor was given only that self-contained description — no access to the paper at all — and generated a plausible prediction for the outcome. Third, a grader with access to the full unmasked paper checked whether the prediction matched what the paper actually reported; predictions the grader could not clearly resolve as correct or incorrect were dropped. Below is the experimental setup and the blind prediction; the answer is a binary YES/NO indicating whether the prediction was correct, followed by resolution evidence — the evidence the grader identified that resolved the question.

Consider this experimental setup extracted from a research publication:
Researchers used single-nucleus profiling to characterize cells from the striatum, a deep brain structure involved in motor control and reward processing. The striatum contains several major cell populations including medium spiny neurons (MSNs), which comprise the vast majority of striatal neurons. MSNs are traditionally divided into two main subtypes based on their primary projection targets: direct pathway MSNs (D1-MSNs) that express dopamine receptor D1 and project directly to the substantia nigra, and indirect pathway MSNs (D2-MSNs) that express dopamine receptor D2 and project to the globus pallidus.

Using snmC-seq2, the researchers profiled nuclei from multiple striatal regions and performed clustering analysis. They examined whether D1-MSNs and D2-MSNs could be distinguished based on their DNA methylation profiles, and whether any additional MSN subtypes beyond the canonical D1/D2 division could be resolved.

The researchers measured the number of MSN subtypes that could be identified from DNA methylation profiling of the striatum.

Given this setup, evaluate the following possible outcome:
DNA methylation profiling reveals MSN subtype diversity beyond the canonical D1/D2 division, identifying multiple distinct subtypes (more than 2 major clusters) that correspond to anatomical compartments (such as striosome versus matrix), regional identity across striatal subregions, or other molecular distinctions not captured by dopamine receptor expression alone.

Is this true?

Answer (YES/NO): YES